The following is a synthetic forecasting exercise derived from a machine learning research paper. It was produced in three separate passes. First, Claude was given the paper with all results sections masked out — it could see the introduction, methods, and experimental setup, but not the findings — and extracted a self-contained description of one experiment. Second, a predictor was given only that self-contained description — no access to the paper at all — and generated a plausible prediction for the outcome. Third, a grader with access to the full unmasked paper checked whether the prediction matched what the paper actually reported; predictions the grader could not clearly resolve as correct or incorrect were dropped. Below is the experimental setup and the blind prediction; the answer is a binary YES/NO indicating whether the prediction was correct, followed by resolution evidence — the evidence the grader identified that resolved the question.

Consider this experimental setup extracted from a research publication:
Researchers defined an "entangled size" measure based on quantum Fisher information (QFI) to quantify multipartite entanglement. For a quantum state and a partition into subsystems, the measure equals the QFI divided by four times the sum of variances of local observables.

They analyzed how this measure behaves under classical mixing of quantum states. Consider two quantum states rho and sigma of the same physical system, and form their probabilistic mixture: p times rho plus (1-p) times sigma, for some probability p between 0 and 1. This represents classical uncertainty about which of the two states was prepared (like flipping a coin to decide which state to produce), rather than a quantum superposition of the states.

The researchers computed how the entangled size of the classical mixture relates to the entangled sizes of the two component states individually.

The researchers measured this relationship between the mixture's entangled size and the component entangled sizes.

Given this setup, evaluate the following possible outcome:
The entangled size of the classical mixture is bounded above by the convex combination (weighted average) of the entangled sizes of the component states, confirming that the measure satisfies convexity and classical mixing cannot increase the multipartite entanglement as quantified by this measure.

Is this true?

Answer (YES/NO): NO